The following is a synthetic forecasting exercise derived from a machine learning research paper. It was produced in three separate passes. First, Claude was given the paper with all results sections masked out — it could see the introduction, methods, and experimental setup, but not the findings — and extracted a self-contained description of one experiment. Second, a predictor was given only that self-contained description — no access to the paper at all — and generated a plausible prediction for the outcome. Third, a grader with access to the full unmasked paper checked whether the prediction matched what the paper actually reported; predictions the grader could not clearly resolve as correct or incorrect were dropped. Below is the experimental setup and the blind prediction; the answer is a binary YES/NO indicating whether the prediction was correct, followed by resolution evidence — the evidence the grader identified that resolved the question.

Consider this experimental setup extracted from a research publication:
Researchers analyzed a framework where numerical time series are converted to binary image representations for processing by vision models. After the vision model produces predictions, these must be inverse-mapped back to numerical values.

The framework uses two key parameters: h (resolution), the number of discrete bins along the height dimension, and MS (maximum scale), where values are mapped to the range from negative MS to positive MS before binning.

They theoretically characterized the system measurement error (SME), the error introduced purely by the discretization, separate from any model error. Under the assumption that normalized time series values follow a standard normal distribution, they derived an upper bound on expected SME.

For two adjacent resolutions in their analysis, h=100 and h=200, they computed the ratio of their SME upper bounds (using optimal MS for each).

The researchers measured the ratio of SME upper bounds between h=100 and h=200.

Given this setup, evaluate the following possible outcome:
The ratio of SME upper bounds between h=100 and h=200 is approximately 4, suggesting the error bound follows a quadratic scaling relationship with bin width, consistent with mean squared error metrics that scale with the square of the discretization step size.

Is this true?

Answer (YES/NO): NO